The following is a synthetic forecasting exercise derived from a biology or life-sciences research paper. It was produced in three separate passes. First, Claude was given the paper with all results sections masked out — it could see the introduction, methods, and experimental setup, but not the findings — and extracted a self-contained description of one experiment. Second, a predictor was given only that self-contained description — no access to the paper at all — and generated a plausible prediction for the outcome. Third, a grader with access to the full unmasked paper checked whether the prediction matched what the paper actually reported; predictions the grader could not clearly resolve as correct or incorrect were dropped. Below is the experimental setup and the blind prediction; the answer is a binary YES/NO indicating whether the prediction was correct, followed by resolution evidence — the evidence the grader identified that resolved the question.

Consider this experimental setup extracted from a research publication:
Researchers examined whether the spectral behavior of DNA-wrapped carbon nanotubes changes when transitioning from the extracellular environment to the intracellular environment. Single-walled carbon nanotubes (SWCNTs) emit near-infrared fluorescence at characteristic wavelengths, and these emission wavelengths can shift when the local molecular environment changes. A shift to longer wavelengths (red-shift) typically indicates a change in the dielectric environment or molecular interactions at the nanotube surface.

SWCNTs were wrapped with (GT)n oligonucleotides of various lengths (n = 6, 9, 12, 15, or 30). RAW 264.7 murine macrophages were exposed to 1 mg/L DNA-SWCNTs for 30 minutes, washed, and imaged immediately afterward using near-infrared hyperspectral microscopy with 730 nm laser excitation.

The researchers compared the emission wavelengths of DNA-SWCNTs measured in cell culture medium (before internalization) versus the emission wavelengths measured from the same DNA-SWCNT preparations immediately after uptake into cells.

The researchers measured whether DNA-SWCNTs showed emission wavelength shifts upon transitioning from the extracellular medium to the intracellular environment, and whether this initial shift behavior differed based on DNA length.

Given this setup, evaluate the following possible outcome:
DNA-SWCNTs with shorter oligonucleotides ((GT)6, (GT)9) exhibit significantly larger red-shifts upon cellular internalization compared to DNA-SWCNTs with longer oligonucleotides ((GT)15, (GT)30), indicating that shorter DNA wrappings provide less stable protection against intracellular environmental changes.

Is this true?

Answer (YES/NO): NO